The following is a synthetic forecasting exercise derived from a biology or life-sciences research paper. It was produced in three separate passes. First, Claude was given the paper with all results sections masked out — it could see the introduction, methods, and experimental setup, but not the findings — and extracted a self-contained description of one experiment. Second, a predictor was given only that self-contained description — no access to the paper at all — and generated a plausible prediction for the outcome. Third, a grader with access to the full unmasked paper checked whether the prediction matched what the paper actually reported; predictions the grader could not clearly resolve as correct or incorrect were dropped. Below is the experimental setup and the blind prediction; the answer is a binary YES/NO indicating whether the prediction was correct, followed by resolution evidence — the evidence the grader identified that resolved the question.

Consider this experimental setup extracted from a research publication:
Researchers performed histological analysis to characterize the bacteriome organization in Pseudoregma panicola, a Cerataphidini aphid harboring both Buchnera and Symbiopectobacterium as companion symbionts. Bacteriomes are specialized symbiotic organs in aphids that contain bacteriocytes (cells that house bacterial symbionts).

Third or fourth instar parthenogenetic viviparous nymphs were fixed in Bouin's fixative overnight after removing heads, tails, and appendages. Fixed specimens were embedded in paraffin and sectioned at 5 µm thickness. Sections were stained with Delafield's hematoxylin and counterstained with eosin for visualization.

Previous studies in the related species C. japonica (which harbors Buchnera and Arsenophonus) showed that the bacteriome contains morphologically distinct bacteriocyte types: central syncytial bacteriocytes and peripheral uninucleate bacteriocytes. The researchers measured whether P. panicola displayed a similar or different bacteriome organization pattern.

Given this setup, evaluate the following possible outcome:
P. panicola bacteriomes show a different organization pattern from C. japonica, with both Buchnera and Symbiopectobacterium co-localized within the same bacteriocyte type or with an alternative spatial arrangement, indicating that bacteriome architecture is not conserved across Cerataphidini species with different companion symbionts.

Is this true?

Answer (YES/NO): NO